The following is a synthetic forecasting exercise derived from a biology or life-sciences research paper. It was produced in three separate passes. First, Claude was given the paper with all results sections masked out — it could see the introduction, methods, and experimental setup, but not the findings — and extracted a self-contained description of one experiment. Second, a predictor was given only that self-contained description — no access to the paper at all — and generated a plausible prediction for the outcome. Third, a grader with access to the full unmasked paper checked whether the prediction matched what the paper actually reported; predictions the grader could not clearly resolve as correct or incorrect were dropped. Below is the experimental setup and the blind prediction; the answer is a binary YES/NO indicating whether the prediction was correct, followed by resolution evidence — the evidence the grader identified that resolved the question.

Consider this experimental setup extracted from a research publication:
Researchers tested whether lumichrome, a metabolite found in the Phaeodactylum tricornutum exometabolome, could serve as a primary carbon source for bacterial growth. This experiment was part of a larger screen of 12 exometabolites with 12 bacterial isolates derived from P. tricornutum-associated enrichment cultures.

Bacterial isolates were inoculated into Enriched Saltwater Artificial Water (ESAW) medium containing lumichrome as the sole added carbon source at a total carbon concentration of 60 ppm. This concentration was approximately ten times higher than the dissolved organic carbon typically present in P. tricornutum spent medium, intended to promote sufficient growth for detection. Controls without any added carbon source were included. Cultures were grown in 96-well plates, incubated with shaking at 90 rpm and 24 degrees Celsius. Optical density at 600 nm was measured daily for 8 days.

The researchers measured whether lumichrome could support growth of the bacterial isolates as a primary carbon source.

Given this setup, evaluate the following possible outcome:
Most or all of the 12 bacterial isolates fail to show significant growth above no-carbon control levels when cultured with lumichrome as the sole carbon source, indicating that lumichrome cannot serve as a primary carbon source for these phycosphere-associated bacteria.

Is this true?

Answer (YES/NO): YES